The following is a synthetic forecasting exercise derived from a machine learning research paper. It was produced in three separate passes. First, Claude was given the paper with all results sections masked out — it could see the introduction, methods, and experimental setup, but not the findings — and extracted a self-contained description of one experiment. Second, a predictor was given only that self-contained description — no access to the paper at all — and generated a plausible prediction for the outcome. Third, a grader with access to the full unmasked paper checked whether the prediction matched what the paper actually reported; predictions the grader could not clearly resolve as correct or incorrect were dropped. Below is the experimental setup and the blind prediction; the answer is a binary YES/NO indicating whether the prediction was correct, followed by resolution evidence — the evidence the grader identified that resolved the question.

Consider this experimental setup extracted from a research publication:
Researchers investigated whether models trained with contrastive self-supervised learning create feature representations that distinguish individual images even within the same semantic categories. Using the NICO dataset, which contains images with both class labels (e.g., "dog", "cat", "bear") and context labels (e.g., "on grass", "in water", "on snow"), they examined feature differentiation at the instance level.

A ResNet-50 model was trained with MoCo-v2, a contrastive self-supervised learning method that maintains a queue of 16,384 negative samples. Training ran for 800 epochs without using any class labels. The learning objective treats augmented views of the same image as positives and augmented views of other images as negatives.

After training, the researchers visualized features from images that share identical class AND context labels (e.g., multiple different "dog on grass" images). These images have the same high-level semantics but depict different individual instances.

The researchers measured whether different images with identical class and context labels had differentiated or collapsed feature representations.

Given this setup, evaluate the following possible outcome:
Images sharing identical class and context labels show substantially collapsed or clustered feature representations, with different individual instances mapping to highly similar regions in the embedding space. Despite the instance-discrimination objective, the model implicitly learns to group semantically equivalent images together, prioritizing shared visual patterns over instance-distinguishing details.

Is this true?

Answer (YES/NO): NO